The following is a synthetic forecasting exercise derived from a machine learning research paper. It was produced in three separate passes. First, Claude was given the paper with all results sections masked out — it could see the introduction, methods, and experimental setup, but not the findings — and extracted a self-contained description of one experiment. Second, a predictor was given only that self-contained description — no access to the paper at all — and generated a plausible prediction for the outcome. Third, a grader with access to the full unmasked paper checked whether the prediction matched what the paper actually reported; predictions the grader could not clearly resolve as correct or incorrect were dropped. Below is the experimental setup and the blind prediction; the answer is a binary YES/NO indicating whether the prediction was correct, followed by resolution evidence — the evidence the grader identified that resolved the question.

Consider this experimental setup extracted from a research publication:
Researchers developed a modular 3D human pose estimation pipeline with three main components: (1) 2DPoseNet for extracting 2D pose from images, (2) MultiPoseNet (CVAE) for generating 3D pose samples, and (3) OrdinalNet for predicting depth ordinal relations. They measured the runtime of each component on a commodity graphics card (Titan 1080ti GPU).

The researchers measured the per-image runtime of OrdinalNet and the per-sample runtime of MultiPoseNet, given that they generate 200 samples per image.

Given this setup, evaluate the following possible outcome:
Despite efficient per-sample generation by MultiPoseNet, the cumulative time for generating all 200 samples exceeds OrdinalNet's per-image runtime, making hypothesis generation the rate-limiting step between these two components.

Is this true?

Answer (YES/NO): YES